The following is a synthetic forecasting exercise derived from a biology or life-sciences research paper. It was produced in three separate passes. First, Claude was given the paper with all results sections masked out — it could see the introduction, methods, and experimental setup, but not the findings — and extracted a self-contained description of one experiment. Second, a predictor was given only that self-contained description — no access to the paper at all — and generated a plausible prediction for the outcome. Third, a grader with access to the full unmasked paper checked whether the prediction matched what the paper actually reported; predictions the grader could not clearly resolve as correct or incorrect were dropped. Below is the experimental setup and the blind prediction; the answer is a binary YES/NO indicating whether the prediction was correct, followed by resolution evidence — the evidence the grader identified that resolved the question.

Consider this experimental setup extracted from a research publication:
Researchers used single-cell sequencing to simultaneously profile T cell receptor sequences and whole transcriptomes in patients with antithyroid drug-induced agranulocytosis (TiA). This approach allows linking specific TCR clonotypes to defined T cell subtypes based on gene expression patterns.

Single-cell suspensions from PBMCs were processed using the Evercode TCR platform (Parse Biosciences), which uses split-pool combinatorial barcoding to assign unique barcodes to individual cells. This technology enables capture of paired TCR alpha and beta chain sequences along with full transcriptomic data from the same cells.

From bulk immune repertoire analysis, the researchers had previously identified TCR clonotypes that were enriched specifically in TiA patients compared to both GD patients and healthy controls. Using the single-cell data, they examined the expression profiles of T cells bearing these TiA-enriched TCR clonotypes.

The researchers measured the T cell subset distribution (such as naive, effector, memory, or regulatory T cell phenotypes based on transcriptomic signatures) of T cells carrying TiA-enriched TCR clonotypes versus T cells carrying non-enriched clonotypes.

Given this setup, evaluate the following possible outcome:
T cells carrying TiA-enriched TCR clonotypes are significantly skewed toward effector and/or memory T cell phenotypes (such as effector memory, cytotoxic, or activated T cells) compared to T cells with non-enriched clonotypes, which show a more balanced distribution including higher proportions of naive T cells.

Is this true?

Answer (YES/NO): YES